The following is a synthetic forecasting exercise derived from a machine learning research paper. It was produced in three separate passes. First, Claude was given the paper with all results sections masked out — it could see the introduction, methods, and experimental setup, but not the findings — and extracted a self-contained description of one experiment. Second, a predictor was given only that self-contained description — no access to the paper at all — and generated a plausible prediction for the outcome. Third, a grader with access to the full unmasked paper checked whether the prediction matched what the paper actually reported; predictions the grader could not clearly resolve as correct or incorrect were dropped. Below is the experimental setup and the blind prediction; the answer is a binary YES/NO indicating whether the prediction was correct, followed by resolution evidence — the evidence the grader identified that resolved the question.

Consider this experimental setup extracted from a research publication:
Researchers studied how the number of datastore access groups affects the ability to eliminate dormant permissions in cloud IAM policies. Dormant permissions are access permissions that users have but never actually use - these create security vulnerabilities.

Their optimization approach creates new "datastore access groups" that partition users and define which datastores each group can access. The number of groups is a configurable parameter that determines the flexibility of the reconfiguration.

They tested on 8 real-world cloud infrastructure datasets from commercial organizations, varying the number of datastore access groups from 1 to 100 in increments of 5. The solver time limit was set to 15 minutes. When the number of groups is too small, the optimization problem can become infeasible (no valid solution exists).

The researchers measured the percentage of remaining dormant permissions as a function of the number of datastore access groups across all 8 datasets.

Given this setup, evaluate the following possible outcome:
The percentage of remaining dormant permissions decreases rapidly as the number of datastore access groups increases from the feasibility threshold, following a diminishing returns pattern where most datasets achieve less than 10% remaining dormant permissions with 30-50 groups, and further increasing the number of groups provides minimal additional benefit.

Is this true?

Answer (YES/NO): NO